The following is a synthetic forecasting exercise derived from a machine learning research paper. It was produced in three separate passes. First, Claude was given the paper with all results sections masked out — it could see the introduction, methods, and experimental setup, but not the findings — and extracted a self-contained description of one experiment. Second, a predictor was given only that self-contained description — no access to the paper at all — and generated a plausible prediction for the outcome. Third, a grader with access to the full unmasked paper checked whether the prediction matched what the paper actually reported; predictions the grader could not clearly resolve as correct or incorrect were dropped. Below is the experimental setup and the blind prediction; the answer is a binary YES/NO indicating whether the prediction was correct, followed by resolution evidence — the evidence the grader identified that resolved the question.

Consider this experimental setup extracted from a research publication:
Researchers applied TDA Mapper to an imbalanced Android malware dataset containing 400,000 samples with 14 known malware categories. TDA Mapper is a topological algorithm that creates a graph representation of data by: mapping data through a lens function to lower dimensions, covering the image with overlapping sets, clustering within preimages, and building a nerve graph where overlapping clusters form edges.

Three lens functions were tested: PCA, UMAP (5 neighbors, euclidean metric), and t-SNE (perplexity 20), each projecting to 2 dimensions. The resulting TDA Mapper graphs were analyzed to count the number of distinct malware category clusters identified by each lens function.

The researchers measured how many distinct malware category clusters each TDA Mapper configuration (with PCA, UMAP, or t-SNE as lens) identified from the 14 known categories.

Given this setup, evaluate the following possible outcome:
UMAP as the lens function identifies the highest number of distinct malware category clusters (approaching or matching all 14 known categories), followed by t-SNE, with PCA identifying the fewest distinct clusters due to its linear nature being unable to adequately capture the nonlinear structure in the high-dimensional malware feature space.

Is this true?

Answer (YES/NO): NO